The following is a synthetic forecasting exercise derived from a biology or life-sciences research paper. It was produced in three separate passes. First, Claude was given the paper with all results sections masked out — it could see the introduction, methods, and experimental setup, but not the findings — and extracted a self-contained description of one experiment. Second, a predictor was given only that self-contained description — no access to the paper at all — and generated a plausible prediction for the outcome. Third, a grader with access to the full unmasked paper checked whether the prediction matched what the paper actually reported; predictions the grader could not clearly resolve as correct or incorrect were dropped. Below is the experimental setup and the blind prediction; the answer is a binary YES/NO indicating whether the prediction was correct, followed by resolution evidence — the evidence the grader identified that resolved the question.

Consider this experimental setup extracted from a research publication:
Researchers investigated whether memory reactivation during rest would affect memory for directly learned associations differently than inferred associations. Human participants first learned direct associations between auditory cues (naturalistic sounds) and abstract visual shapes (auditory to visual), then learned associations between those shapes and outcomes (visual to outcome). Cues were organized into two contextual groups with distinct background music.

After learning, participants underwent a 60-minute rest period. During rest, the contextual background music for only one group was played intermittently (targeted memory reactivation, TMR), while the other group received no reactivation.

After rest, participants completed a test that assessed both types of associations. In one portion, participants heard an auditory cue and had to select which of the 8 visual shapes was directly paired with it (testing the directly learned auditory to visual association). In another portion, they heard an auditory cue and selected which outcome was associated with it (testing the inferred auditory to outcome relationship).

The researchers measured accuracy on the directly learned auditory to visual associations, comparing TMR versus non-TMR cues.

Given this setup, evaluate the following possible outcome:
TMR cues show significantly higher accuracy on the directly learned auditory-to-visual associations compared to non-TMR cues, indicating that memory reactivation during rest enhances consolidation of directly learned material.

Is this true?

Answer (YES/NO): NO